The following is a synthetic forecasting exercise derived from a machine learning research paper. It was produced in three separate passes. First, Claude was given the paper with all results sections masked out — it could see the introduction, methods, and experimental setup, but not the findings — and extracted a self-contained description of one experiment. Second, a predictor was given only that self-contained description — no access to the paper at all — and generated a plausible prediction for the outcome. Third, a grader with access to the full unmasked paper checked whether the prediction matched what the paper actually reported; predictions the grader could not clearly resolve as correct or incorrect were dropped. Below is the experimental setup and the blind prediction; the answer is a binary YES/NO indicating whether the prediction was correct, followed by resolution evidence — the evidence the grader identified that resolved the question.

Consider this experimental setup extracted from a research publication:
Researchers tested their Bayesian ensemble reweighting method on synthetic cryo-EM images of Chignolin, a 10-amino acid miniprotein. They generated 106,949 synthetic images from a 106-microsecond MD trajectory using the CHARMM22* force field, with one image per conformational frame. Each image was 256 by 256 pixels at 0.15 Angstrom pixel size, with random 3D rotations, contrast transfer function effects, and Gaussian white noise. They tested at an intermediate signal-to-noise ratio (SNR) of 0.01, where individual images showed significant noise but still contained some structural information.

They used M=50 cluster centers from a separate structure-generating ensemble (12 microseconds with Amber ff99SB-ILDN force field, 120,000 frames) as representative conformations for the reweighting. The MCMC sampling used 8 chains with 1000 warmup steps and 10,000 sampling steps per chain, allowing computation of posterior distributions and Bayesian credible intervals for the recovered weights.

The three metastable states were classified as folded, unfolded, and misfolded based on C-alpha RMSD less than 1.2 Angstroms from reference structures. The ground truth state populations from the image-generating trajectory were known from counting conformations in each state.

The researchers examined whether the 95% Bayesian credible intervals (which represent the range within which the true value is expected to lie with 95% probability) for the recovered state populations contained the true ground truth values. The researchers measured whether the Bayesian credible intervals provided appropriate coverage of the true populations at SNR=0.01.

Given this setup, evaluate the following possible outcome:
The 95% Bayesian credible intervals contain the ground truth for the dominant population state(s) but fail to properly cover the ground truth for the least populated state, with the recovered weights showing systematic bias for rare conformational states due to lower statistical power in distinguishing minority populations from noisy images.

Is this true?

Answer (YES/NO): NO